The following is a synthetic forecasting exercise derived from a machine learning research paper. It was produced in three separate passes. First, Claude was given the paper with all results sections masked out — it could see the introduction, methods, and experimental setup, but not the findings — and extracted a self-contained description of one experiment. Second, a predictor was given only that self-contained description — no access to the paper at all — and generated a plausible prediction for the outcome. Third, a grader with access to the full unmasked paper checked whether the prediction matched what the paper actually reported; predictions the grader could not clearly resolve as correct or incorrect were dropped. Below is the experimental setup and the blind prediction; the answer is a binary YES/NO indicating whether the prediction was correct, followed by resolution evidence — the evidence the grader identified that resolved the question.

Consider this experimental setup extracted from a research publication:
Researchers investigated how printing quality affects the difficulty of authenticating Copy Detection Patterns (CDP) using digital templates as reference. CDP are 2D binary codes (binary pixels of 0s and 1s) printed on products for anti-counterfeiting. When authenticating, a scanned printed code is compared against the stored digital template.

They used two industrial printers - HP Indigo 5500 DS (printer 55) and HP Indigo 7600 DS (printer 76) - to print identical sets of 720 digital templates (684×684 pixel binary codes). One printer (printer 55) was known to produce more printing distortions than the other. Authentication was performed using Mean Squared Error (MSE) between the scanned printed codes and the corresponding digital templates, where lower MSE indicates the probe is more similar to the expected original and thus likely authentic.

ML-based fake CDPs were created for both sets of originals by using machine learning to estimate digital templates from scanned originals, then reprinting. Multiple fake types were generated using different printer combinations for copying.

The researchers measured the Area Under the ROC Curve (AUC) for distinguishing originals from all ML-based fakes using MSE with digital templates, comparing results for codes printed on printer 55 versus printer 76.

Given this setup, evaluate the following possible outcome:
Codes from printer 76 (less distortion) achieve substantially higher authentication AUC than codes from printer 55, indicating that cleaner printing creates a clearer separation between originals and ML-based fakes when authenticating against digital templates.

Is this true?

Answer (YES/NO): YES